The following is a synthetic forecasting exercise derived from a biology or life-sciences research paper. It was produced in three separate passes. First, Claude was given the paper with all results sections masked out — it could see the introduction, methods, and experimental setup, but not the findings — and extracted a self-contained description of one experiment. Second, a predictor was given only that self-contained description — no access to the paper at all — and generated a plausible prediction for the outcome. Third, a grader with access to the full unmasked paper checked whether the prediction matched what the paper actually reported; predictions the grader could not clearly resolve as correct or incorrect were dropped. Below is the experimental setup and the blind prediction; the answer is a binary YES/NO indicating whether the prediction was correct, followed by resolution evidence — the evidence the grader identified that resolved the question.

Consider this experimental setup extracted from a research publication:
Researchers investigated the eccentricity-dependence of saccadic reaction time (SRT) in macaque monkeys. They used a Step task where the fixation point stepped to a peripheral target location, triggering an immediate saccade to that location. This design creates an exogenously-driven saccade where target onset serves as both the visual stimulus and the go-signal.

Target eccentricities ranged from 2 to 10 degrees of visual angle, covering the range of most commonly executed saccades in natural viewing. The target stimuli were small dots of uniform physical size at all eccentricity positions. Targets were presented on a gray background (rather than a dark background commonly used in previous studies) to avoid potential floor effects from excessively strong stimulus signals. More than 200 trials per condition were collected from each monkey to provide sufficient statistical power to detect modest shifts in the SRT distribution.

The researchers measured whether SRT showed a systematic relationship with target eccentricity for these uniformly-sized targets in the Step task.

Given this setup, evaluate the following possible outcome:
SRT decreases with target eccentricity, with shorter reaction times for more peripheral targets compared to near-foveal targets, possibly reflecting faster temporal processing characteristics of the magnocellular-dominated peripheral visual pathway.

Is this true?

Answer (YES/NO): NO